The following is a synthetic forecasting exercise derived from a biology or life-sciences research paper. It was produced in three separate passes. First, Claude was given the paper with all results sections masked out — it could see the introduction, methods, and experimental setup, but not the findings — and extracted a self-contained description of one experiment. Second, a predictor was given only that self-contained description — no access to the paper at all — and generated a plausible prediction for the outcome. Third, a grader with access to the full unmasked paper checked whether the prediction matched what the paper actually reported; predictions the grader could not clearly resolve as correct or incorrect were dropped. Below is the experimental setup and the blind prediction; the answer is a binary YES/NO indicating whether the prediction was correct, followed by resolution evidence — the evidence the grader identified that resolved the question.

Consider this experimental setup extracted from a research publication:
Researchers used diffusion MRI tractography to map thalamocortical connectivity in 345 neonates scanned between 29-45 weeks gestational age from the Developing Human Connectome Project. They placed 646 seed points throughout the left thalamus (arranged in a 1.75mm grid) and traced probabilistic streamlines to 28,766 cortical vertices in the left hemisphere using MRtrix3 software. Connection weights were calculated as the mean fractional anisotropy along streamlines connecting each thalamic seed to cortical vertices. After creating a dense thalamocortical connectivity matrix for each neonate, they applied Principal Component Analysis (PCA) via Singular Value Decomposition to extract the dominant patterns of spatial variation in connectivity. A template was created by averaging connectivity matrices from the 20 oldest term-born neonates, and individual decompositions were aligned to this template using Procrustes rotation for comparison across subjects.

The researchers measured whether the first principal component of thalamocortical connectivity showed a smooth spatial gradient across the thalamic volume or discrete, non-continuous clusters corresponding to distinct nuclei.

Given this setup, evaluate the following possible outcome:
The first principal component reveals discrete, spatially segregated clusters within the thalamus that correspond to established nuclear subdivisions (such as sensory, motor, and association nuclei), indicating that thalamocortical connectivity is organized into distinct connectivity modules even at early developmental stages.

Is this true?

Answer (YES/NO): NO